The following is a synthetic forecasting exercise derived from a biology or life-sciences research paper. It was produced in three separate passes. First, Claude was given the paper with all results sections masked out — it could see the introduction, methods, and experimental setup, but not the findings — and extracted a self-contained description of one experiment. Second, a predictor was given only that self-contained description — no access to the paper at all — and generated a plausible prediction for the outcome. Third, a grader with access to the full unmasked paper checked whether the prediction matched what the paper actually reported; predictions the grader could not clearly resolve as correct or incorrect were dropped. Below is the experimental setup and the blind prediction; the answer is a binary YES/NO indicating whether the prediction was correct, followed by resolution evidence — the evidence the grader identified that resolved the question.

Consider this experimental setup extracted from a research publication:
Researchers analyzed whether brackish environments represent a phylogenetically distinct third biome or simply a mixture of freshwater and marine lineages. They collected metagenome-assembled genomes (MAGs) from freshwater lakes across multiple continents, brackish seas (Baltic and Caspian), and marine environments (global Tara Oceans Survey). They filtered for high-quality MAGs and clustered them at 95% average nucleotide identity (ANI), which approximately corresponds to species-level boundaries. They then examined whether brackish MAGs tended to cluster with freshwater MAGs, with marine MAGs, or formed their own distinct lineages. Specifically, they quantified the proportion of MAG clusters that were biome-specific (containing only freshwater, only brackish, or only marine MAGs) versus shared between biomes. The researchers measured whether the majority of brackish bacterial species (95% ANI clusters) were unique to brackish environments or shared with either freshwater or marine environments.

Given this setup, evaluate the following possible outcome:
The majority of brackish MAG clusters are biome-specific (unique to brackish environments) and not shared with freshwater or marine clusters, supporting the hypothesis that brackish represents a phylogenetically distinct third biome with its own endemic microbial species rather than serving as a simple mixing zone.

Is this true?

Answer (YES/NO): YES